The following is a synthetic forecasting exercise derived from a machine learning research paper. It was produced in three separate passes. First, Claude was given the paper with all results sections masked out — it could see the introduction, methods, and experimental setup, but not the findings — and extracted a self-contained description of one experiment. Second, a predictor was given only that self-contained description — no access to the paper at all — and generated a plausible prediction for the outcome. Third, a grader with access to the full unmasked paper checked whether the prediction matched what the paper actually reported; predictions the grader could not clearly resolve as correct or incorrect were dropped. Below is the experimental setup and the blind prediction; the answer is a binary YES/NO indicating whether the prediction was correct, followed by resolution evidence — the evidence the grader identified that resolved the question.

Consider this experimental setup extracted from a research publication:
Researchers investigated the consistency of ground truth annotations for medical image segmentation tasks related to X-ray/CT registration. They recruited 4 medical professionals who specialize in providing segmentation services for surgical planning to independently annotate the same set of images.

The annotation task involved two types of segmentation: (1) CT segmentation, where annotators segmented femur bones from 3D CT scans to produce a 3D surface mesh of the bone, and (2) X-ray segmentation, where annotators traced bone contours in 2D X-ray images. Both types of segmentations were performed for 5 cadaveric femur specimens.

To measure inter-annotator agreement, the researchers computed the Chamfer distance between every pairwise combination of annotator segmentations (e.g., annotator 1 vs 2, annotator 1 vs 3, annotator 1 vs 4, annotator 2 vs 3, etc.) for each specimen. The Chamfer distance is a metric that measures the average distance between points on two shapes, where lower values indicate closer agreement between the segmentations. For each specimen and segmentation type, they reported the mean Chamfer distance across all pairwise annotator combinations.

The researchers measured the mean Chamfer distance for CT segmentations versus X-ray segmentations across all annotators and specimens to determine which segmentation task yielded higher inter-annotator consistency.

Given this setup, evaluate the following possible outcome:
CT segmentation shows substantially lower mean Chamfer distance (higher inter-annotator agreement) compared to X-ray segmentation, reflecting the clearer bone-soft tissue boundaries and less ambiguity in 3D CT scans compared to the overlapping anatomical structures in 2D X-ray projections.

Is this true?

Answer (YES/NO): NO